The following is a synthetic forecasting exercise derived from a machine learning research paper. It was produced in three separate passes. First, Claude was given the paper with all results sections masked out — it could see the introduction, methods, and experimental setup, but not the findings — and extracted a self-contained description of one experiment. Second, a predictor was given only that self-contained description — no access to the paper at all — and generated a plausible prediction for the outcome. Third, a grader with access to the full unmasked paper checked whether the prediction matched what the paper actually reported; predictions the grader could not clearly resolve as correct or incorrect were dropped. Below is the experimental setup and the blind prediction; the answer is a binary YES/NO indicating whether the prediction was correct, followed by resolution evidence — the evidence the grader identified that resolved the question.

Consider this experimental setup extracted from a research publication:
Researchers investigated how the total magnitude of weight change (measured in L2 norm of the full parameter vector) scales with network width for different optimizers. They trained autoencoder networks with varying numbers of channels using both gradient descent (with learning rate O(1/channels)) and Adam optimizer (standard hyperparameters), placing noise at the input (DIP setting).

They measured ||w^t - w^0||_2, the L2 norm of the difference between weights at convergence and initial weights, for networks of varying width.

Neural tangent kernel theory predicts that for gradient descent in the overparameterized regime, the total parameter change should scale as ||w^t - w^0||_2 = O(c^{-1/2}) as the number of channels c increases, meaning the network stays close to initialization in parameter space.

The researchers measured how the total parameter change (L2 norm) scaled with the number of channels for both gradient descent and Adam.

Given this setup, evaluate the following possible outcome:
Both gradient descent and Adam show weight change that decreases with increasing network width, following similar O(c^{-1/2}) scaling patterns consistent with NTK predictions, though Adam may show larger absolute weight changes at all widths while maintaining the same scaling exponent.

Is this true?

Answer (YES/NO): NO